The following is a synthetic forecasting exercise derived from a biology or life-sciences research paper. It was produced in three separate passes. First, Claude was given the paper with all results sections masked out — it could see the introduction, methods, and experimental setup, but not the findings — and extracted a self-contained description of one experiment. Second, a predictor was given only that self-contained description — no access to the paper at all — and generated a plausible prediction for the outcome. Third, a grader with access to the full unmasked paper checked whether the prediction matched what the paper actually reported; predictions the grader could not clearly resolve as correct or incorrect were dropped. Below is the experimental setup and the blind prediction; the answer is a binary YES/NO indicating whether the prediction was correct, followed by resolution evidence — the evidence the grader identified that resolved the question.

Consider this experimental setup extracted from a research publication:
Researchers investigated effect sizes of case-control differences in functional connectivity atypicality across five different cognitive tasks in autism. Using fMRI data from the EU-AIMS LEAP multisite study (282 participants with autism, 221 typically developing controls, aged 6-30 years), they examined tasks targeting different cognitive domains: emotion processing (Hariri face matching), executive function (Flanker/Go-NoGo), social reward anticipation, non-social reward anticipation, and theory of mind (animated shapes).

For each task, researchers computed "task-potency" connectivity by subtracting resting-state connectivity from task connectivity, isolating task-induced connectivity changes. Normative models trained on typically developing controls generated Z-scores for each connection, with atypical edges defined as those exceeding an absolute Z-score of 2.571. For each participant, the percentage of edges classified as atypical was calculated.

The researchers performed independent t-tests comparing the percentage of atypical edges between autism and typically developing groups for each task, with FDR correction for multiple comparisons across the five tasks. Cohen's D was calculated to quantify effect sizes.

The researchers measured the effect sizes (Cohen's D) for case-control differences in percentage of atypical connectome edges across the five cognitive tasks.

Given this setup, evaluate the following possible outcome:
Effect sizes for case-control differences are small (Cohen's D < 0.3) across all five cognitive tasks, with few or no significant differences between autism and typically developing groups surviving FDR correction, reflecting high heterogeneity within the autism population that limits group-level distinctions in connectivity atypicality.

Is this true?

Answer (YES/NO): NO